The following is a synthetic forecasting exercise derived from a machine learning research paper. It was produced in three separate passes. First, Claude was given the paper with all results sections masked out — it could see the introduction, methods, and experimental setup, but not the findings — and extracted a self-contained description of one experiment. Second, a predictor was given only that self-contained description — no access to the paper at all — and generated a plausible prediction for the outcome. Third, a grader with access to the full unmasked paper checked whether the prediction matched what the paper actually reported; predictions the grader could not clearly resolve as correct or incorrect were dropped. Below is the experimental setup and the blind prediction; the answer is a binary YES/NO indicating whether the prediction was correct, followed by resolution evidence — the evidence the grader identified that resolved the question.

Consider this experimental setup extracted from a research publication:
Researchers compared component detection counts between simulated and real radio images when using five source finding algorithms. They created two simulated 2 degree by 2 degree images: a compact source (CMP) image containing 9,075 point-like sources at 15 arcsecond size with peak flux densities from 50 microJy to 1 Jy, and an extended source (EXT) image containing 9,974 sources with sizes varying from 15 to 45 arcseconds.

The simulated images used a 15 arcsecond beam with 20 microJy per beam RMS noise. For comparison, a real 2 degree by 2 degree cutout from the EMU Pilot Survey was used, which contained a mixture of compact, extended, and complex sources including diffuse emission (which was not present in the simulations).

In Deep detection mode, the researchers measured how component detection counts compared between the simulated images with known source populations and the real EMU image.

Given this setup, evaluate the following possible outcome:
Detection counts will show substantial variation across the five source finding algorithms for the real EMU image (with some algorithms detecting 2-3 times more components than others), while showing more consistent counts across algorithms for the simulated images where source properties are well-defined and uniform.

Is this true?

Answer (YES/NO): NO